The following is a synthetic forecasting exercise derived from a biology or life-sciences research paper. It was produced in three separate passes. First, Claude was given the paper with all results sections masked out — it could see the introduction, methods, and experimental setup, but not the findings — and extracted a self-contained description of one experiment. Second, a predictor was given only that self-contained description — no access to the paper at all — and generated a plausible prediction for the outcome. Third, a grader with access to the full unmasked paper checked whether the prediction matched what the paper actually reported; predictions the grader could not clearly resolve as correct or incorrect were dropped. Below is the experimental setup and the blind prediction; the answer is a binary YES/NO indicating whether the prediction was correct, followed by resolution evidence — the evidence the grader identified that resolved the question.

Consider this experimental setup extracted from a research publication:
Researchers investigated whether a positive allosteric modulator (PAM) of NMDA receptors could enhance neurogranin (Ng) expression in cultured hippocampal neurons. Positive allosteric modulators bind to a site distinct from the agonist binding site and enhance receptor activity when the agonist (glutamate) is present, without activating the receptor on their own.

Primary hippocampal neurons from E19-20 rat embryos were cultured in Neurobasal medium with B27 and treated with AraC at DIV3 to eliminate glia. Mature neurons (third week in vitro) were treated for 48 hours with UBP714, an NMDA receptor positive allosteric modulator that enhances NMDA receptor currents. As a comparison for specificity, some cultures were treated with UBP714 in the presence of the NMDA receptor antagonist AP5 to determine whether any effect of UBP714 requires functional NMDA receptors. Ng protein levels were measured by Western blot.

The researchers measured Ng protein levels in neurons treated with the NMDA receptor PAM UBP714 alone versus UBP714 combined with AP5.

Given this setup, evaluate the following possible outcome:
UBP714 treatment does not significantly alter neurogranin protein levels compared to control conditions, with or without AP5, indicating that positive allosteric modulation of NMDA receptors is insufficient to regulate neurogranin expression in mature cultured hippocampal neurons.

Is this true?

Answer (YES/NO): NO